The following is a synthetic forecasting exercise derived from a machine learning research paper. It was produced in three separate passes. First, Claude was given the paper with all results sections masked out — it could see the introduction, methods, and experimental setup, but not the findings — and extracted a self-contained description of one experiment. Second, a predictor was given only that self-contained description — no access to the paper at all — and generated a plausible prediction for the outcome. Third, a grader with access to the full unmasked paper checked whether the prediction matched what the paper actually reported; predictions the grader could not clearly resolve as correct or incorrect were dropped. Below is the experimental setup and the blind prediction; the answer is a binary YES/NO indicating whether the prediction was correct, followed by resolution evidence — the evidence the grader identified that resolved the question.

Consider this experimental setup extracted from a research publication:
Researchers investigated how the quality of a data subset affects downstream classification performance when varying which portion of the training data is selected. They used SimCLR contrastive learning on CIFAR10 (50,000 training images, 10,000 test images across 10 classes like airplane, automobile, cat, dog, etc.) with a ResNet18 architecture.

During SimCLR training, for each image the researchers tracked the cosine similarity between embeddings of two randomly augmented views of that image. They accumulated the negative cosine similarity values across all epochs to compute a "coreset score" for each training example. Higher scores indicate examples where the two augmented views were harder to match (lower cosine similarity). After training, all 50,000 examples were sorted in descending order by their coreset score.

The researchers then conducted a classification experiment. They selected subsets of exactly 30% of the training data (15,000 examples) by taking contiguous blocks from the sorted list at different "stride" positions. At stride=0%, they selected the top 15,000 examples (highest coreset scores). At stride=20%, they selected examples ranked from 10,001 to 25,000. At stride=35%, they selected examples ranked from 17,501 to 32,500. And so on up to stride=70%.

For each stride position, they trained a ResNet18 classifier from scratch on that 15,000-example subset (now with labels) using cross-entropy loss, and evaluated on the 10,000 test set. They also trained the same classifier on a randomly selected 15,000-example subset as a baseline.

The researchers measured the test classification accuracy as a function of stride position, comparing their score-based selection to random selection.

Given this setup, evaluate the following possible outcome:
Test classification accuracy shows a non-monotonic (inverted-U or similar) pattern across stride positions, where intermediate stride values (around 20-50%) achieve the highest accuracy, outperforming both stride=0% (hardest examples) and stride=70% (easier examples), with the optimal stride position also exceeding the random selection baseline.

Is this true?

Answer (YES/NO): NO